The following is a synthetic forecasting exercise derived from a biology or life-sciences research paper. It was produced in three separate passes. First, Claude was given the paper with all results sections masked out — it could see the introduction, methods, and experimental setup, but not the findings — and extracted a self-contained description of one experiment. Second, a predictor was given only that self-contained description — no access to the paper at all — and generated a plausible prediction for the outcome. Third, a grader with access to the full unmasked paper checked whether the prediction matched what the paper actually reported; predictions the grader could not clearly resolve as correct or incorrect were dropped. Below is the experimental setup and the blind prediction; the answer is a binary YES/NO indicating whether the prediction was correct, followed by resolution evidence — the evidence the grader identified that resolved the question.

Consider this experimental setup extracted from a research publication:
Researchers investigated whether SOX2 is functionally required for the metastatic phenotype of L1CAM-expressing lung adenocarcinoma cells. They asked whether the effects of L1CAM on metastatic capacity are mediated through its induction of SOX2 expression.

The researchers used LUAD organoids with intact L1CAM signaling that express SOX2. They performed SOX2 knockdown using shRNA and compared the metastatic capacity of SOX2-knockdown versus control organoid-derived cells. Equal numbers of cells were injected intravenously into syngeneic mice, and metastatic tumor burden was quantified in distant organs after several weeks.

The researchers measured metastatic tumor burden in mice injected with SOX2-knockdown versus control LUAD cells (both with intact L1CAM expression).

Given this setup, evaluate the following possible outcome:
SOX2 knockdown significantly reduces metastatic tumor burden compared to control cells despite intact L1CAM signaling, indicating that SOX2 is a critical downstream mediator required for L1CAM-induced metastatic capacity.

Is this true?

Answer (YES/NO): YES